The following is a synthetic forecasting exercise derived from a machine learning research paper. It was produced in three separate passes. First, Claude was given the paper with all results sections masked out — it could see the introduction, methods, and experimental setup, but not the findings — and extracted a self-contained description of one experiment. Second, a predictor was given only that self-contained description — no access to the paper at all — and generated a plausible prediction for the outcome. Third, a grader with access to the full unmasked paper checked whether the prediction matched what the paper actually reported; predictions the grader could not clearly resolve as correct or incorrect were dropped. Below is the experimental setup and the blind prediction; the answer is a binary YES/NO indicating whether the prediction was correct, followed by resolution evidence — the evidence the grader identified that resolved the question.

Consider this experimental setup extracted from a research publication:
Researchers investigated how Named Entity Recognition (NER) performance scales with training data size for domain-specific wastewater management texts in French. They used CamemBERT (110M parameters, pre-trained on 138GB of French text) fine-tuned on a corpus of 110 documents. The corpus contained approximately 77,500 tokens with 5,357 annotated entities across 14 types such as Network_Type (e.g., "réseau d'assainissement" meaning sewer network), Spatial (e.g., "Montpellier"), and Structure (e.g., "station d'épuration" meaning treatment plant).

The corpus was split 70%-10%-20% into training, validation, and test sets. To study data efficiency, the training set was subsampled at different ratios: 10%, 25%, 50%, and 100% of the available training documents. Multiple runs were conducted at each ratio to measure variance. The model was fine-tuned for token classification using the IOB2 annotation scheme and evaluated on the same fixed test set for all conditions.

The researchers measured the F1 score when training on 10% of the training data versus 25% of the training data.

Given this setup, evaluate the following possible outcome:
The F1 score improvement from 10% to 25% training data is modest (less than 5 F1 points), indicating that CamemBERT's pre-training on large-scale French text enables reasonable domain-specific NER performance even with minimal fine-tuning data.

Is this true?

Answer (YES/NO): NO